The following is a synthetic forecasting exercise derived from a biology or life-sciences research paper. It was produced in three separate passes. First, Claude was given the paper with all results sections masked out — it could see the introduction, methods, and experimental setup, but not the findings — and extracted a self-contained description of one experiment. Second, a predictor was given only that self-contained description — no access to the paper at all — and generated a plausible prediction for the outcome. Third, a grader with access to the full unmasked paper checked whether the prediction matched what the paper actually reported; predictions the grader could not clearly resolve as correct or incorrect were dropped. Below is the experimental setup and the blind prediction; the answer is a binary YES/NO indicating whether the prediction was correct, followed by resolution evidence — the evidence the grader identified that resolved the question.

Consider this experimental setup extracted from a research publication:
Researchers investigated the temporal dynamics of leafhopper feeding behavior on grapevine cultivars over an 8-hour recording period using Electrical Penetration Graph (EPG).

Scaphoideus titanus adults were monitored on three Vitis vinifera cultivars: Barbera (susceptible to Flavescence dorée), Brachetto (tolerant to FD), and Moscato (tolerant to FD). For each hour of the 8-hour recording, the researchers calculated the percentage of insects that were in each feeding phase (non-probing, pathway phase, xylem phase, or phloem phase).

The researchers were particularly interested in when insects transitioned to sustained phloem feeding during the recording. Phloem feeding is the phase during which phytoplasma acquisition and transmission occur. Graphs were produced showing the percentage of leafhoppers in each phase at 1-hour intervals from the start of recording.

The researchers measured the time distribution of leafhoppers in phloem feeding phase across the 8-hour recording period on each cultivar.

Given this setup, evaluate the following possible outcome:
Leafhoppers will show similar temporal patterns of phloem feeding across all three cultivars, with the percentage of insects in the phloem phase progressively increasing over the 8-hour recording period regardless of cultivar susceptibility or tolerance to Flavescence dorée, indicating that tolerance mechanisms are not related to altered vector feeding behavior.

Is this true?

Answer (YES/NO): NO